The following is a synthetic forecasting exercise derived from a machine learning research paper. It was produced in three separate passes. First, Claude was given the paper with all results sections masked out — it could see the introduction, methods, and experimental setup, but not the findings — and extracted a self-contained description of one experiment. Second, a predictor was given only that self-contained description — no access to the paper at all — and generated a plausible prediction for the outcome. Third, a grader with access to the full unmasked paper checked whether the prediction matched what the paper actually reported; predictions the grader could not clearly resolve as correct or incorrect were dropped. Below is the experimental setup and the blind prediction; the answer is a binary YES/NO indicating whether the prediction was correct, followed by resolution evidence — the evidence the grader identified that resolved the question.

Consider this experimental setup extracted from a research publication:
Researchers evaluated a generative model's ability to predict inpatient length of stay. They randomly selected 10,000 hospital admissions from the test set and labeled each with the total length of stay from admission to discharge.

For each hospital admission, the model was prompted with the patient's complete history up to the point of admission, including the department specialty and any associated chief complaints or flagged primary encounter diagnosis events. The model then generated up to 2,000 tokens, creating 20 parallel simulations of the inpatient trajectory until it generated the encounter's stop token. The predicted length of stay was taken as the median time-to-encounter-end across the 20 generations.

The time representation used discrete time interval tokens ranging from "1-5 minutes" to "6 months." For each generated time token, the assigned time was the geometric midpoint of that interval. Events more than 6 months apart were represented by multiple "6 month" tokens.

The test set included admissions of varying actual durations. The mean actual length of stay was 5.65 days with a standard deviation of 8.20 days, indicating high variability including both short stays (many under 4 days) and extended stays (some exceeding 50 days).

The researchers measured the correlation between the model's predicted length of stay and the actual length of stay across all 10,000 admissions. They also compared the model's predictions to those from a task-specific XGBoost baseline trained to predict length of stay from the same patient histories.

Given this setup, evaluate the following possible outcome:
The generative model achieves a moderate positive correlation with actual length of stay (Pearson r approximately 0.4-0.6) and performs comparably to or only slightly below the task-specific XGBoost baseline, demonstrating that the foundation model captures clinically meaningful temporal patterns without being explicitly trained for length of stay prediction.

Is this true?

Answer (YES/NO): NO